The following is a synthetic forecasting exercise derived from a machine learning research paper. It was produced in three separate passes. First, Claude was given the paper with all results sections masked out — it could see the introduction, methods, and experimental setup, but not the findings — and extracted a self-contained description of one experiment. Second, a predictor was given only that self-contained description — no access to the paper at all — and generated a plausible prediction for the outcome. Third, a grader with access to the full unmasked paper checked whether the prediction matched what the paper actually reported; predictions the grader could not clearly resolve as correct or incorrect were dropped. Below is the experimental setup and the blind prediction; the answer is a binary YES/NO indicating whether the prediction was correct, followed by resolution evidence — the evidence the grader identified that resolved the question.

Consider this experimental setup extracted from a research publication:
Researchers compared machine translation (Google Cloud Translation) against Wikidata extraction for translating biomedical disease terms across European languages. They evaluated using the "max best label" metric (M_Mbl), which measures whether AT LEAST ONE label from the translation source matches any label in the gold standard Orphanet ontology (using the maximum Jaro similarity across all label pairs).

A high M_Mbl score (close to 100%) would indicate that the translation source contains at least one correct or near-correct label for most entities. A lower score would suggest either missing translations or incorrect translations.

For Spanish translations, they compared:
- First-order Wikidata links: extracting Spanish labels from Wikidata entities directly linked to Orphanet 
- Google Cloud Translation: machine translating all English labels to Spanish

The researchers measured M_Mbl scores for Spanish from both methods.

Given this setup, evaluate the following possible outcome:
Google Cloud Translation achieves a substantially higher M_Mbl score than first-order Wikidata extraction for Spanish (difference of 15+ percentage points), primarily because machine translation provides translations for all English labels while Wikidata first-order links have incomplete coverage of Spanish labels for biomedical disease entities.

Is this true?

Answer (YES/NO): NO